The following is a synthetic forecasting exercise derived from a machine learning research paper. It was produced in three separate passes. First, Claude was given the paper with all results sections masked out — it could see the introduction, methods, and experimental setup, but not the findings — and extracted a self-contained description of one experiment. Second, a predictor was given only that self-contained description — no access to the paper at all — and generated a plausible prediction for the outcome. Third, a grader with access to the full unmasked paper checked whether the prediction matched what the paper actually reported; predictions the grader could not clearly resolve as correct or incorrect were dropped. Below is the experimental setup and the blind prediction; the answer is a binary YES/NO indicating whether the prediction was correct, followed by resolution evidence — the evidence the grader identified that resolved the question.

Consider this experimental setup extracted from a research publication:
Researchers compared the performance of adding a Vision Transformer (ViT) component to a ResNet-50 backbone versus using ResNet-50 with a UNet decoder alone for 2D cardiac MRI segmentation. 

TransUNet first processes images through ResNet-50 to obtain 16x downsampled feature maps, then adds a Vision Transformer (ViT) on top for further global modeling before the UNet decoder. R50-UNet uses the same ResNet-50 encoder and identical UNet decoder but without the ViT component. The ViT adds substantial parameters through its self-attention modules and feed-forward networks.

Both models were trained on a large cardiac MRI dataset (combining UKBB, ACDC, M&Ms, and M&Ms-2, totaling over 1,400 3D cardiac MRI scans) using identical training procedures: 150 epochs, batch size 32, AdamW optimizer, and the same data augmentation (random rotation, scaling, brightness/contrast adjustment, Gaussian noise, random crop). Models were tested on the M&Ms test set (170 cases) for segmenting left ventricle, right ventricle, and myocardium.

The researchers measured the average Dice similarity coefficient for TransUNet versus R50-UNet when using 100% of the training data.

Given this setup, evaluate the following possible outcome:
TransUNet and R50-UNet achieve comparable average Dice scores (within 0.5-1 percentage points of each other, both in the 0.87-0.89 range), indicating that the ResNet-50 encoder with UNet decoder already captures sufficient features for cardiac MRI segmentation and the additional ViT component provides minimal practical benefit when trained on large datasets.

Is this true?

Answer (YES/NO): YES